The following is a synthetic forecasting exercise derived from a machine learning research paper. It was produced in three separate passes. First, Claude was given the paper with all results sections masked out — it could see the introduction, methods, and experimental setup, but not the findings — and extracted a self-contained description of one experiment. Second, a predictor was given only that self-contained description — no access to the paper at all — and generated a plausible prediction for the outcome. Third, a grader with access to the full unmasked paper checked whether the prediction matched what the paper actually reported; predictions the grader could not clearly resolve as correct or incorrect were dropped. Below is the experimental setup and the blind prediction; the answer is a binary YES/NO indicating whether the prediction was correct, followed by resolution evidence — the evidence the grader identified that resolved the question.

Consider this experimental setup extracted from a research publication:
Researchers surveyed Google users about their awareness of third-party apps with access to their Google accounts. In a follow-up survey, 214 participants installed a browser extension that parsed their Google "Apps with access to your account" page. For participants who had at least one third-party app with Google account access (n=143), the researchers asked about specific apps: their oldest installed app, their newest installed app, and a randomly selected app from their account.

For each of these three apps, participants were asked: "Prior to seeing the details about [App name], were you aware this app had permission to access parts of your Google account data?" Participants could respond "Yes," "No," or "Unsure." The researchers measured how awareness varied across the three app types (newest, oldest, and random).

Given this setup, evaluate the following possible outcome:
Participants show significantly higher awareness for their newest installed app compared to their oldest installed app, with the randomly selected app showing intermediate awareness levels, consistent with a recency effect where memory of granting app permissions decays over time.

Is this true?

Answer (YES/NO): NO